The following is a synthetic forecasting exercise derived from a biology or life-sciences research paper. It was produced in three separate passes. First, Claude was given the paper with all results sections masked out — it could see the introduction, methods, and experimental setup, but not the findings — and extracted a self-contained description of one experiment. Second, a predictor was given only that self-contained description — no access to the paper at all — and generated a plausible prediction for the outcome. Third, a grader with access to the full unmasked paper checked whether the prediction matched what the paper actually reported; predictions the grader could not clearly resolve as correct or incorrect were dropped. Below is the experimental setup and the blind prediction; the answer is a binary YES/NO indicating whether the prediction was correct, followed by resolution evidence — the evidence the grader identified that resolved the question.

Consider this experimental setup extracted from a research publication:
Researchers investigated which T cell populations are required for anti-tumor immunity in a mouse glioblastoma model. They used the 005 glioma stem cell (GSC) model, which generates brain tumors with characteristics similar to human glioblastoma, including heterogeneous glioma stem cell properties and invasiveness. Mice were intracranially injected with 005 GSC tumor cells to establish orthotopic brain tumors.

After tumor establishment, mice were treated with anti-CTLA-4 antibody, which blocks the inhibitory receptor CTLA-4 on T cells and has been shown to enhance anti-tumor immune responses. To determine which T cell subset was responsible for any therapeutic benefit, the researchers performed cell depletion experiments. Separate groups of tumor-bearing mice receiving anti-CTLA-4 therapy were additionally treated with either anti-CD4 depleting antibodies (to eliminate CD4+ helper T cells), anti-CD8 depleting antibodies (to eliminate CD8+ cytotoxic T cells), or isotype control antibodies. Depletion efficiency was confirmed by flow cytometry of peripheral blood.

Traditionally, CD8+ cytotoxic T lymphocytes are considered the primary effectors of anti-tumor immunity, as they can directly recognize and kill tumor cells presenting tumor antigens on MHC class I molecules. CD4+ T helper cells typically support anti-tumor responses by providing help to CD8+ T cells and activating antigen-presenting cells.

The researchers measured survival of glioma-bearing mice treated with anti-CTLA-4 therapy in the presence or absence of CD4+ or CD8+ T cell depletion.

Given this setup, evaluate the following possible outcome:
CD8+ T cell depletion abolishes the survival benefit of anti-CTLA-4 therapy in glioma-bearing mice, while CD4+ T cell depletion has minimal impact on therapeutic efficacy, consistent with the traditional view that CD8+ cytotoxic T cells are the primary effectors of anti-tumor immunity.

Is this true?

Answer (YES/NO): NO